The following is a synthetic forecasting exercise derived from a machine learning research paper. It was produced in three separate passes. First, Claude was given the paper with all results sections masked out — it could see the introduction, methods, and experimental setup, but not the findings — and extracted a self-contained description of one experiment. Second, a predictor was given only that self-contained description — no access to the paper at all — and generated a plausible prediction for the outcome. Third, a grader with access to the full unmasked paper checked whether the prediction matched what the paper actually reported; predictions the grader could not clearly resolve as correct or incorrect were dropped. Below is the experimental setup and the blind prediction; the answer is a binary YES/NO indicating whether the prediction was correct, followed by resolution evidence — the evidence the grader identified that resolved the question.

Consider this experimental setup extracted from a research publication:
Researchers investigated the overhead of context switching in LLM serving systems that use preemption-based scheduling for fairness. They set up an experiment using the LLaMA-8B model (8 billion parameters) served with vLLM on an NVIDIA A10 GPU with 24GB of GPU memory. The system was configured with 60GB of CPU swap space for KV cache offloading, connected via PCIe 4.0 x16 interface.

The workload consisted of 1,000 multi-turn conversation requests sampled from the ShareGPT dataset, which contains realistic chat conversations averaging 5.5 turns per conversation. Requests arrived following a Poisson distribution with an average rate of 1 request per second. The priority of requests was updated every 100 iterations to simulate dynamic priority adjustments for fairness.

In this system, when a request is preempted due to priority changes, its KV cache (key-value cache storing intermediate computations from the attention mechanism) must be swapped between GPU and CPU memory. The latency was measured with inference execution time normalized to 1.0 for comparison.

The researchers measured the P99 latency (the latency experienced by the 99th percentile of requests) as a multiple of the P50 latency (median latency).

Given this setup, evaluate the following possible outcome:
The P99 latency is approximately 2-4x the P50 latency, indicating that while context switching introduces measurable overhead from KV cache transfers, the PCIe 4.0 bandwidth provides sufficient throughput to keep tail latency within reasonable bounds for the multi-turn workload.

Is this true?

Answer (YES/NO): NO